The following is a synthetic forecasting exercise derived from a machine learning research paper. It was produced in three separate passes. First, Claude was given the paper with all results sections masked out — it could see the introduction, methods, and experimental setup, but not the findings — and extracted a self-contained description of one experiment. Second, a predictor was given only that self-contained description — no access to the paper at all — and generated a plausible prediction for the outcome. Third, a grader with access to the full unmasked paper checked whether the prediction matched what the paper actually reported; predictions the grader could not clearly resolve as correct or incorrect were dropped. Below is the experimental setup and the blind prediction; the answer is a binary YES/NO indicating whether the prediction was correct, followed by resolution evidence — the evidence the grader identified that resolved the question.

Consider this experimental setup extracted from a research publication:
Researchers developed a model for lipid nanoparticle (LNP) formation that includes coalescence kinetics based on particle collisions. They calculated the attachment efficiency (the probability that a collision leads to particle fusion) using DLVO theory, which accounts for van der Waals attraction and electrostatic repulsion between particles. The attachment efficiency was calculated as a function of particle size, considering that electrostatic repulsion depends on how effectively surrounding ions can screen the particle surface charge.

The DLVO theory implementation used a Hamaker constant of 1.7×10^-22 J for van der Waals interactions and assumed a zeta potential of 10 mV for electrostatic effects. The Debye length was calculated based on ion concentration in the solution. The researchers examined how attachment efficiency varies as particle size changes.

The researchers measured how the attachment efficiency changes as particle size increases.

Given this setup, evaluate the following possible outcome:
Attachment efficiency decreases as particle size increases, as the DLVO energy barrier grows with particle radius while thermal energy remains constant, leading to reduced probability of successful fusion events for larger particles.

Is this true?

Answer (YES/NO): YES